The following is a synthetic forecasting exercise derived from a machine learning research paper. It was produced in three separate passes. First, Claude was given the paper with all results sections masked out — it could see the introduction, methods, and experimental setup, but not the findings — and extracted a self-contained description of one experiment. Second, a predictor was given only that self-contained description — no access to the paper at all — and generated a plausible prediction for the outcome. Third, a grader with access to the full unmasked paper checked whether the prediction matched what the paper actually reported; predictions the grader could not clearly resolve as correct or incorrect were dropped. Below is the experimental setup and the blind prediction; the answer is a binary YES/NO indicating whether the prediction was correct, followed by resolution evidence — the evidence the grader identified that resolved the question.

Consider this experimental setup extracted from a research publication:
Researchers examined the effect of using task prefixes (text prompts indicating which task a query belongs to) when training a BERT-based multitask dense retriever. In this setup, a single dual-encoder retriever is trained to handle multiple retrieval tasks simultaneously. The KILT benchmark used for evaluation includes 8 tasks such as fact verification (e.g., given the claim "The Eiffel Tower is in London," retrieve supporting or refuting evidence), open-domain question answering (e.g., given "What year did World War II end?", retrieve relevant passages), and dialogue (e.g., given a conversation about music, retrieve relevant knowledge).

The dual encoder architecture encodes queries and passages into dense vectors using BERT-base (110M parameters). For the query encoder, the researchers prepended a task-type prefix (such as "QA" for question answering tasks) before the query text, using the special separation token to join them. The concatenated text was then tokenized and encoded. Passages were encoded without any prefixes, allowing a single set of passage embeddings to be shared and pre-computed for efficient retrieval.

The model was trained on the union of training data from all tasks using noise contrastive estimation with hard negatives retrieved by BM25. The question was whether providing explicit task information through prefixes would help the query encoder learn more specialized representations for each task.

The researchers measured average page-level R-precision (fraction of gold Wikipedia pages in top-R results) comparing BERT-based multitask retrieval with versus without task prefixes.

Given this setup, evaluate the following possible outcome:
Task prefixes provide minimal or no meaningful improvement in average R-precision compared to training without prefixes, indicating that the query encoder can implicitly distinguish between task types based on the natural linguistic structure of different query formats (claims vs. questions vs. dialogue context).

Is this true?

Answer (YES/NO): YES